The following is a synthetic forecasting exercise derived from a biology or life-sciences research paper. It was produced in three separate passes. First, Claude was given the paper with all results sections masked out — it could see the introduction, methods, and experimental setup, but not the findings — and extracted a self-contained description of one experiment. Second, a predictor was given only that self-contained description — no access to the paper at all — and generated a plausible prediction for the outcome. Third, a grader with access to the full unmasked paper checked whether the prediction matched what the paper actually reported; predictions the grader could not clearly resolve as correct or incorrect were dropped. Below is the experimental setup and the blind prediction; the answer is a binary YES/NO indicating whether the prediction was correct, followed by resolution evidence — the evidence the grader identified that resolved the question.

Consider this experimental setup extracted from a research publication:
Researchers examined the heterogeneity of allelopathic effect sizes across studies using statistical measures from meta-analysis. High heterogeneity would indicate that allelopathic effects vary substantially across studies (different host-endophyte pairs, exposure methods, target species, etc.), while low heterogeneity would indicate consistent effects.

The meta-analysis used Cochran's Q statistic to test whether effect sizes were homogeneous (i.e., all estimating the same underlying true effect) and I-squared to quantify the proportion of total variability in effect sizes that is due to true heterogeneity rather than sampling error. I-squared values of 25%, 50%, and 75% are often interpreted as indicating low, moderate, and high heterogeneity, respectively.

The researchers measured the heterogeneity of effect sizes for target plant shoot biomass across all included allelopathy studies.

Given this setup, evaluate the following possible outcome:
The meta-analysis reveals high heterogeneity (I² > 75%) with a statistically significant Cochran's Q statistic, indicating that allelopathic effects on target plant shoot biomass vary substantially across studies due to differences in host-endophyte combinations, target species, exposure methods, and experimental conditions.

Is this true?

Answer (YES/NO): NO